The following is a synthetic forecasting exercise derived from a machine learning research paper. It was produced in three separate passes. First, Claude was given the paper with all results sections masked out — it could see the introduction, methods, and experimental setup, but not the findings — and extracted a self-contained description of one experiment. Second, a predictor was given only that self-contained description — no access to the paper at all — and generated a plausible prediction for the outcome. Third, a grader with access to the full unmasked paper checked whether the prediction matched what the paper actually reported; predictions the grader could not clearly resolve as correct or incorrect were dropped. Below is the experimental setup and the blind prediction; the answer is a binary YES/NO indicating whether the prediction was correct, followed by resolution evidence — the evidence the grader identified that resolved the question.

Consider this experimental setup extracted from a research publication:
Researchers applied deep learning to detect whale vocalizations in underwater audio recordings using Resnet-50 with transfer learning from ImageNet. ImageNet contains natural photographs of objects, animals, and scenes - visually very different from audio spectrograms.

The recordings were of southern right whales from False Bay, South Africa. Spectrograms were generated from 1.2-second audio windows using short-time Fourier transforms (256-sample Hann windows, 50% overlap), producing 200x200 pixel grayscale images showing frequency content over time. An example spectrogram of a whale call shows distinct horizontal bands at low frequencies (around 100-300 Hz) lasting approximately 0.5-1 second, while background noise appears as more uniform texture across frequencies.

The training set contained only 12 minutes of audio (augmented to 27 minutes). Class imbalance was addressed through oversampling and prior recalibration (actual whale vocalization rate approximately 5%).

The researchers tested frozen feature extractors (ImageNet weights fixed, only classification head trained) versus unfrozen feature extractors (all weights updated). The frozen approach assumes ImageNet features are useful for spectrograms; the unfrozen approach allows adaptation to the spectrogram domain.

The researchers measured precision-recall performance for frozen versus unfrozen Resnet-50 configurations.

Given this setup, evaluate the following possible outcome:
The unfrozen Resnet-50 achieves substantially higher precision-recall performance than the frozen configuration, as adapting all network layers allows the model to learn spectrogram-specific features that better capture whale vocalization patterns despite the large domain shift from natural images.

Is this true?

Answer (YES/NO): YES